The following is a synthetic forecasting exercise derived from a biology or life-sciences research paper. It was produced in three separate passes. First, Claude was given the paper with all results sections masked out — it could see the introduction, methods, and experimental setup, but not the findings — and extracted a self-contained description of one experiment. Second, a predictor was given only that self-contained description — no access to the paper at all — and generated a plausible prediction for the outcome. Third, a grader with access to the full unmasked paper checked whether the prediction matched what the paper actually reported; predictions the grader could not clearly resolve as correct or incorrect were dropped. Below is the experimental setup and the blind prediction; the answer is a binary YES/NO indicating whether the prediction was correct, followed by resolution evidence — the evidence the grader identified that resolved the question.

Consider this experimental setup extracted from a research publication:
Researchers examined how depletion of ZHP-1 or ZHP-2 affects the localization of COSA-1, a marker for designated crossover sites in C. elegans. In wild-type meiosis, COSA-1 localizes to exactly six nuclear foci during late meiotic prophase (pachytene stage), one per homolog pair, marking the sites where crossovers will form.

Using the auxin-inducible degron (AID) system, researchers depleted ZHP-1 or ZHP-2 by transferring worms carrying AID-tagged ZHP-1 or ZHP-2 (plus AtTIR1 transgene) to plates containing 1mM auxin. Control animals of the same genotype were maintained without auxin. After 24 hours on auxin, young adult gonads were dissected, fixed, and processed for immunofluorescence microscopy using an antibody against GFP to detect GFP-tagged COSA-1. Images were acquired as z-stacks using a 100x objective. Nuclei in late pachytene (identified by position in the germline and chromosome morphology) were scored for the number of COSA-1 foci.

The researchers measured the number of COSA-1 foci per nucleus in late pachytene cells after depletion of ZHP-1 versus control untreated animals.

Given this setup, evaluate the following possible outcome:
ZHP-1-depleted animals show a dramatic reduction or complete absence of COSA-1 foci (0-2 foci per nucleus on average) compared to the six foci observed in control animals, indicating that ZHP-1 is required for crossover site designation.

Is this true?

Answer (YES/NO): NO